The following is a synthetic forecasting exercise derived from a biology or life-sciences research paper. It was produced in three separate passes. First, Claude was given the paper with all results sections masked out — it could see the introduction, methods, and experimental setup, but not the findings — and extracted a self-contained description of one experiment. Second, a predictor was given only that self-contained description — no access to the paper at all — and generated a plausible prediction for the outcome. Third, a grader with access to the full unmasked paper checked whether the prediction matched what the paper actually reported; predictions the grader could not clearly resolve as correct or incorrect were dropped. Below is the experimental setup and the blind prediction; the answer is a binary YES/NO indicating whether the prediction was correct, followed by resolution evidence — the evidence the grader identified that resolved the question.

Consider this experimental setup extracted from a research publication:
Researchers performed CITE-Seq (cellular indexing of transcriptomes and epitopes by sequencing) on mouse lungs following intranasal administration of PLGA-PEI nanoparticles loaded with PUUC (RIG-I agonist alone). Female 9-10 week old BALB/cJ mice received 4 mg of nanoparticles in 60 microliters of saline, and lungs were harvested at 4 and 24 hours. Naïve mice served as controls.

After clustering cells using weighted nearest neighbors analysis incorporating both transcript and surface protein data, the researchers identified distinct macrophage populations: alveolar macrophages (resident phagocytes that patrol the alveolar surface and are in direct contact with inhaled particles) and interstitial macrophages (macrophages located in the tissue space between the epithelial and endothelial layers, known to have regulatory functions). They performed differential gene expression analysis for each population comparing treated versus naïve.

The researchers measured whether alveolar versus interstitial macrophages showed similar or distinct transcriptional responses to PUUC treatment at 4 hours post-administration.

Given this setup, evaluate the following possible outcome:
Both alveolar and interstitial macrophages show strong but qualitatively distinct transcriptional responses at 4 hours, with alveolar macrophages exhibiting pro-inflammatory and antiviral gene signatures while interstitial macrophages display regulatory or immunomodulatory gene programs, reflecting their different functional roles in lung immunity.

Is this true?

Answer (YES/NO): NO